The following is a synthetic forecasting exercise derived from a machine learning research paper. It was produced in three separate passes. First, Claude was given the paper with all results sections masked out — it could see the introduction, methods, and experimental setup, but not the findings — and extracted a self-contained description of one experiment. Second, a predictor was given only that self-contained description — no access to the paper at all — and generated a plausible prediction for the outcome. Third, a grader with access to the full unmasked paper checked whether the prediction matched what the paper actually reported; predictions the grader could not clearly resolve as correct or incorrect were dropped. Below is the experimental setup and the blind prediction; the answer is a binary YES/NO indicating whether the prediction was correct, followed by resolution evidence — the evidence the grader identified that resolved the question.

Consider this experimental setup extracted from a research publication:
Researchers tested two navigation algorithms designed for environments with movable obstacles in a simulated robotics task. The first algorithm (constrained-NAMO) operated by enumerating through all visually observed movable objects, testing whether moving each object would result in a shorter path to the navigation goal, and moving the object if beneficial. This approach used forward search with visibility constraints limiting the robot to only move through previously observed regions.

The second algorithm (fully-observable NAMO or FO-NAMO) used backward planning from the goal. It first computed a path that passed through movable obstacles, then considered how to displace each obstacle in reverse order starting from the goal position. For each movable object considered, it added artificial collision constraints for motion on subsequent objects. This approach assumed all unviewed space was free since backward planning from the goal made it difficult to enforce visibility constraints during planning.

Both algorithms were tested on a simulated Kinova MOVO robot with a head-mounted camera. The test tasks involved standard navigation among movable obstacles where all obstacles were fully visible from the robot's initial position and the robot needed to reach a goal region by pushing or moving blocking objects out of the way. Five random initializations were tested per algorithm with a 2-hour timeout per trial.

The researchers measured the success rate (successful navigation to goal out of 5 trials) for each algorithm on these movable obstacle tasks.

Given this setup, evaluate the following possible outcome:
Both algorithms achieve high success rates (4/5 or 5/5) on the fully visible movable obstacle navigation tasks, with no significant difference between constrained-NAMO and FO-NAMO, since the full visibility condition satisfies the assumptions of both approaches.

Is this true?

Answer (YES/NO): YES